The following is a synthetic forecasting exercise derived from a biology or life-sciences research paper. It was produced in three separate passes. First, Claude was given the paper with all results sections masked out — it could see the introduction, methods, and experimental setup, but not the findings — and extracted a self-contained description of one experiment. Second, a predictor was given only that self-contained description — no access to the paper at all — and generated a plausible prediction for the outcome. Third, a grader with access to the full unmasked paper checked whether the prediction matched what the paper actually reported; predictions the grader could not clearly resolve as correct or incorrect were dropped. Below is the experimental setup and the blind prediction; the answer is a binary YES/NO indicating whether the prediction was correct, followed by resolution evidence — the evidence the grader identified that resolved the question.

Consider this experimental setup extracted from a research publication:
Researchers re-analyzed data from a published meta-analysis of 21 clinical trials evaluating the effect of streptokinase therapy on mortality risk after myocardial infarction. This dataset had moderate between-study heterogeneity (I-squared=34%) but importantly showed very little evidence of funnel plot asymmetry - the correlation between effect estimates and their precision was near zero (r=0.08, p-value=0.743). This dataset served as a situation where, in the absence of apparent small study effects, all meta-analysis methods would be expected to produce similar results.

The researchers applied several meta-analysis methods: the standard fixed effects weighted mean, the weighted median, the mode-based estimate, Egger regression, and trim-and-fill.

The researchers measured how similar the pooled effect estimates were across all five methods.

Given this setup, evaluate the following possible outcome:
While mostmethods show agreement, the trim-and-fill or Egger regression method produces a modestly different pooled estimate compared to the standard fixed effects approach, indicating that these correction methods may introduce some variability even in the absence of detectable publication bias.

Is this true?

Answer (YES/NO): NO